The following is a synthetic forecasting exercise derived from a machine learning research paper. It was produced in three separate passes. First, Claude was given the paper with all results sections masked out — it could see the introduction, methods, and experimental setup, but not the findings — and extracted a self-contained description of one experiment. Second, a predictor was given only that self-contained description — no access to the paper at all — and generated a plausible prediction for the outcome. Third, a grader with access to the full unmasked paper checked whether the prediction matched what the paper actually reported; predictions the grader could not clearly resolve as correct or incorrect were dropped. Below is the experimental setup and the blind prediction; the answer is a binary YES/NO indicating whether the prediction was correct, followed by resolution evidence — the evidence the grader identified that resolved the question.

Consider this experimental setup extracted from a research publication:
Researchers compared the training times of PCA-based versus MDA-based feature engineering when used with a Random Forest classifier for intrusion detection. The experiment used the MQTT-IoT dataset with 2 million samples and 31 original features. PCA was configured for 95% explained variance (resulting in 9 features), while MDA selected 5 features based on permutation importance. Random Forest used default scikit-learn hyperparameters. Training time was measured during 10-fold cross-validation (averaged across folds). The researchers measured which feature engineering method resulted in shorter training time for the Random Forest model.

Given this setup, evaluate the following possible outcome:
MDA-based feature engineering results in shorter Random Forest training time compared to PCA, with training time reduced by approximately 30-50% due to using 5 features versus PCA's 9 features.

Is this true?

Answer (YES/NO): YES